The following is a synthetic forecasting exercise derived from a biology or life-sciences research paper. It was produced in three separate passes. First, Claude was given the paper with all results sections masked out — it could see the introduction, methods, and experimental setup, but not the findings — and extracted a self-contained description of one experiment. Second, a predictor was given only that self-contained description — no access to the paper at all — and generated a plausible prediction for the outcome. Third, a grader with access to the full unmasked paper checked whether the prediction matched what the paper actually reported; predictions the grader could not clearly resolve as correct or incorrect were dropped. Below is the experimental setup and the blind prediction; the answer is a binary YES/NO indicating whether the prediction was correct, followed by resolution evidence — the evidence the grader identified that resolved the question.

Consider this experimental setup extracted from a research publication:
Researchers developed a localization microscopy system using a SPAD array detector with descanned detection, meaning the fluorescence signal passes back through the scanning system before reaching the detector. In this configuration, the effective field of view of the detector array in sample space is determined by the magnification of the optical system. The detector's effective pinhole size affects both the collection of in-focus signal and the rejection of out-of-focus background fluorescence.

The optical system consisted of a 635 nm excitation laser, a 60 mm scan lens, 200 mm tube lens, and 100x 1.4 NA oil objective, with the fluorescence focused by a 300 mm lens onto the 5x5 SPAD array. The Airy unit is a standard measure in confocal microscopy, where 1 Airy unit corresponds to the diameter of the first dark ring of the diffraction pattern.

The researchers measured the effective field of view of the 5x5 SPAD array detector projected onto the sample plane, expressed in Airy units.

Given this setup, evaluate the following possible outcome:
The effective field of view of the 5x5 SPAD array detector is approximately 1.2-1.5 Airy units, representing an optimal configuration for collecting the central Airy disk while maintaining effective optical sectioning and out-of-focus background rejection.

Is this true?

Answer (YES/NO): YES